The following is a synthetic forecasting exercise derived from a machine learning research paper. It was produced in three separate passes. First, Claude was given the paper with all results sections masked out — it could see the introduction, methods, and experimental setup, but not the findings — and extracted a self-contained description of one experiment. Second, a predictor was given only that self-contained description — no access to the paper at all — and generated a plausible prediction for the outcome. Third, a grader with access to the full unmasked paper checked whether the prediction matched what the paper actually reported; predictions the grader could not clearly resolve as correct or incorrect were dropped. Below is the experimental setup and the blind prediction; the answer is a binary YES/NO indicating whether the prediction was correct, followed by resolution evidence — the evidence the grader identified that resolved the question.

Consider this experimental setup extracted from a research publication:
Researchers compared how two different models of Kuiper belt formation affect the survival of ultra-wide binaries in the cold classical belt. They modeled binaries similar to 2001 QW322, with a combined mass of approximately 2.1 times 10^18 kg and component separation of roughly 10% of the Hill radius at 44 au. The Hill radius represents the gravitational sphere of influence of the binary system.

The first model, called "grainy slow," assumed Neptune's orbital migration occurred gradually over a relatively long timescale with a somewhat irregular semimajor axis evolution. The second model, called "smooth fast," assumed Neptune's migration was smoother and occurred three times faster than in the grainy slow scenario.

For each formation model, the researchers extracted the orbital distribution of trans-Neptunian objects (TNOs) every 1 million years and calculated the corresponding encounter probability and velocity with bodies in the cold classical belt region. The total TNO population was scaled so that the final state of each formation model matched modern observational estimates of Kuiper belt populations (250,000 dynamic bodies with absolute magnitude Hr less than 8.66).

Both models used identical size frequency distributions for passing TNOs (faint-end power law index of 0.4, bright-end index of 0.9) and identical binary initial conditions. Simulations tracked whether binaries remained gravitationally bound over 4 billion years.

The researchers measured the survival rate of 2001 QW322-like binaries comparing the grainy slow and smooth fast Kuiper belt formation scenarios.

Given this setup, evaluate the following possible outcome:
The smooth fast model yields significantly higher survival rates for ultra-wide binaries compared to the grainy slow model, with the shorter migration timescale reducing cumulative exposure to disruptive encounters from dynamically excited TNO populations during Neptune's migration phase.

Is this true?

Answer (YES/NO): NO